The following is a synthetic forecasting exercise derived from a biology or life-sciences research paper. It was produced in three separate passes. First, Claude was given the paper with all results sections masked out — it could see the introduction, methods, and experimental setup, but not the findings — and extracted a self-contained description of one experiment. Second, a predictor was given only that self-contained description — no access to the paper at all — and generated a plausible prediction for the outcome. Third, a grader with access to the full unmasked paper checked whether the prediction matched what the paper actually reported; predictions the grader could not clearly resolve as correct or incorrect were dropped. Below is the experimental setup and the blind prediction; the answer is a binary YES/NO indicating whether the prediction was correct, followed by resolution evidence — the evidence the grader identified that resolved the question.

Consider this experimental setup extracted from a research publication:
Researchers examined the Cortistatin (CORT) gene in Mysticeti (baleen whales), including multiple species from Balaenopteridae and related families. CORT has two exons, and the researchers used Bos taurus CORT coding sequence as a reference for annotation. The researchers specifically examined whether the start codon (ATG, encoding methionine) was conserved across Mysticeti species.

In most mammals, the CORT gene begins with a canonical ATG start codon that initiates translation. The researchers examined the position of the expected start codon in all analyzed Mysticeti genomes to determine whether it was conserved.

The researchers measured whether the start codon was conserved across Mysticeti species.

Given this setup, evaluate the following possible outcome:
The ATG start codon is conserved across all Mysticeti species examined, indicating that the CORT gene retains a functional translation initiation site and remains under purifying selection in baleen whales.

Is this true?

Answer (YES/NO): NO